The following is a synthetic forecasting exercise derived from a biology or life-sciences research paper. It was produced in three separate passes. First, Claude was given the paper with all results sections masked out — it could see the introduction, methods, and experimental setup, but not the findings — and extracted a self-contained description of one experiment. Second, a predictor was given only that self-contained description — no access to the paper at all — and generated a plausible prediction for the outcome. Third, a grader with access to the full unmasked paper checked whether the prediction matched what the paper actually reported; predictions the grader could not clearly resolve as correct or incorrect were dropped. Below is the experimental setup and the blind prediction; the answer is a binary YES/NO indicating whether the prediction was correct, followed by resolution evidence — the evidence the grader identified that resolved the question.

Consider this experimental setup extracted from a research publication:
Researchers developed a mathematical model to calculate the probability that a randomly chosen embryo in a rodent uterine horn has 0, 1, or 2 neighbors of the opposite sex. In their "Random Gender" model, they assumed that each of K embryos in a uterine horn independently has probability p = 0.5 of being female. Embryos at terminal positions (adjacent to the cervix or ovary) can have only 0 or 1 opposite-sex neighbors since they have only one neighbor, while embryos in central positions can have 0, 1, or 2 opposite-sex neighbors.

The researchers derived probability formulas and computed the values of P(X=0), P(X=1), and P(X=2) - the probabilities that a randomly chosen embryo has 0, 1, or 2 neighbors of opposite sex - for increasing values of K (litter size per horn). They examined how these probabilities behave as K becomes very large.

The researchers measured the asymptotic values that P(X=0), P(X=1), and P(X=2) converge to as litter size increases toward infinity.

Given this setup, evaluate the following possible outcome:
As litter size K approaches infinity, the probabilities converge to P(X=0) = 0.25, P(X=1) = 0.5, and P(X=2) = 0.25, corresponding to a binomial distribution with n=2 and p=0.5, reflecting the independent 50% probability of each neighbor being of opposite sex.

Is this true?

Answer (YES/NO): YES